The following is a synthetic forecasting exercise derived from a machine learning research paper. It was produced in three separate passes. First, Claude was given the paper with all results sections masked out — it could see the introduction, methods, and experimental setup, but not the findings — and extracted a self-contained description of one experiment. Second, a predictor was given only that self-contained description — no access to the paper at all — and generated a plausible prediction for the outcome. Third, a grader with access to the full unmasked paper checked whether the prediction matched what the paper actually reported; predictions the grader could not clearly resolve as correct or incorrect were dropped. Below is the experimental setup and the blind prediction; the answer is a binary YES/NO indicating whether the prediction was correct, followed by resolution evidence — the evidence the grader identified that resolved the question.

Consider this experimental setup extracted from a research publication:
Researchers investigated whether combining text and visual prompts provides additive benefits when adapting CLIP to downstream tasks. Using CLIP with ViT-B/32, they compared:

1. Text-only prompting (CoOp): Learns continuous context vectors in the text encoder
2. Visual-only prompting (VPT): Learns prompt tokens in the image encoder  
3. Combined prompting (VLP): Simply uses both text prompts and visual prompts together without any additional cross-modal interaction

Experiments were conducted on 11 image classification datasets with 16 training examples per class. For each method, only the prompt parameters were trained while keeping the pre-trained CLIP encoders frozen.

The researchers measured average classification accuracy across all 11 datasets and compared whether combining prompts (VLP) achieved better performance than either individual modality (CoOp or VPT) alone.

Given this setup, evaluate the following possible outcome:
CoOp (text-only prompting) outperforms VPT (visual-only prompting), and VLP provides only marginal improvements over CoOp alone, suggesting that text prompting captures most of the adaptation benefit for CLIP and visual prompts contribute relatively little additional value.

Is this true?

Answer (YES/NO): NO